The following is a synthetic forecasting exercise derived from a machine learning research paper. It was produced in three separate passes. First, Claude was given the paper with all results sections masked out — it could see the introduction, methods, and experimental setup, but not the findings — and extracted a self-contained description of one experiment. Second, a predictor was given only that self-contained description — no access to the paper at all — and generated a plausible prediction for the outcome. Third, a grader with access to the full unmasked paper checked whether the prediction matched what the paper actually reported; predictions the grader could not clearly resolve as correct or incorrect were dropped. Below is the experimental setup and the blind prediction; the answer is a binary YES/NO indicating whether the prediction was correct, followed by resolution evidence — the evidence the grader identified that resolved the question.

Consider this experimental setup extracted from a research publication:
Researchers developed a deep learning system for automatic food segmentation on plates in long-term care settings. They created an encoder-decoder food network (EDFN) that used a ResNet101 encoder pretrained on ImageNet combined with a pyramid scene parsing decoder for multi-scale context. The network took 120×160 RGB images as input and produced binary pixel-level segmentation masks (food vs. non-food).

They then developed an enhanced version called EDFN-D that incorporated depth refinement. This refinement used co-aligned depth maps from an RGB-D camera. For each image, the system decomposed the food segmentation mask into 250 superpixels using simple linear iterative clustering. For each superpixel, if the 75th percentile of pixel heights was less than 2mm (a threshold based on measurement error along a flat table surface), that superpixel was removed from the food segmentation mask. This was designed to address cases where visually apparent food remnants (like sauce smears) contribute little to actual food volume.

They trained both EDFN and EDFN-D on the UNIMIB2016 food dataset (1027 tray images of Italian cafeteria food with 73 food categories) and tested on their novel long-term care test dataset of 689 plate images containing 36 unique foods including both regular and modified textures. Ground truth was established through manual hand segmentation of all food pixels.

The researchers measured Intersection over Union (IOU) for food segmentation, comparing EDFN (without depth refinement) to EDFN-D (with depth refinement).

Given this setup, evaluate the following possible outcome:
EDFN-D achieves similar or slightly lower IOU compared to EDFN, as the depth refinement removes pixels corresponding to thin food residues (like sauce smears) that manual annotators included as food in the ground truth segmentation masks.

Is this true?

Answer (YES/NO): NO